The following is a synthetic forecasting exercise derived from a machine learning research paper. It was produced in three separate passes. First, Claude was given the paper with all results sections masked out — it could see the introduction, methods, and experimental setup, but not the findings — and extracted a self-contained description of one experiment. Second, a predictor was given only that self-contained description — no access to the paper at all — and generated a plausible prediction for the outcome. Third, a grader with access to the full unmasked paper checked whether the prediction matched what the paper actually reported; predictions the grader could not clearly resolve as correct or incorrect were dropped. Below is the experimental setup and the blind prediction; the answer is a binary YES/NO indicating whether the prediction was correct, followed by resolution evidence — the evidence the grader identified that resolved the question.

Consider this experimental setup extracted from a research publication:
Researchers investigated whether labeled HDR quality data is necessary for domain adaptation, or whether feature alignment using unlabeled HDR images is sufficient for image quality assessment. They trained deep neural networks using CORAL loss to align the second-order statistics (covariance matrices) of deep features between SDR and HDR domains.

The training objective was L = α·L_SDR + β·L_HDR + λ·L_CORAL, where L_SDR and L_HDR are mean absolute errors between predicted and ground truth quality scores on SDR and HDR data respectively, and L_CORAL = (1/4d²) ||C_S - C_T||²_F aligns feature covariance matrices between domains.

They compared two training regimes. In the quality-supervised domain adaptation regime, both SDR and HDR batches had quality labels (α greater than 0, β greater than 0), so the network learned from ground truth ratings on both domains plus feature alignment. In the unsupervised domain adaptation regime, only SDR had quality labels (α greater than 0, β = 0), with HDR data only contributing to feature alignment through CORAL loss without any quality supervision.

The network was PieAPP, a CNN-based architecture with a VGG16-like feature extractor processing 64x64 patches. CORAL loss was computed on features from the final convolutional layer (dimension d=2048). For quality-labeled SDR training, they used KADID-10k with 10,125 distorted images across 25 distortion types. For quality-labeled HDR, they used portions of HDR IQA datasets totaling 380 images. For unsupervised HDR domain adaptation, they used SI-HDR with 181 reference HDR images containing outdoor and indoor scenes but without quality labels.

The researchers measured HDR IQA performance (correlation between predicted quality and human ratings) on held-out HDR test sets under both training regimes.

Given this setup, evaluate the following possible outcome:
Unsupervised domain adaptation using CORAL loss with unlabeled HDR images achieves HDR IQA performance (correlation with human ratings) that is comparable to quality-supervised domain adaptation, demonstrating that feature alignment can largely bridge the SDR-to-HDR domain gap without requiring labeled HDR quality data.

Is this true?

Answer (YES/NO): NO